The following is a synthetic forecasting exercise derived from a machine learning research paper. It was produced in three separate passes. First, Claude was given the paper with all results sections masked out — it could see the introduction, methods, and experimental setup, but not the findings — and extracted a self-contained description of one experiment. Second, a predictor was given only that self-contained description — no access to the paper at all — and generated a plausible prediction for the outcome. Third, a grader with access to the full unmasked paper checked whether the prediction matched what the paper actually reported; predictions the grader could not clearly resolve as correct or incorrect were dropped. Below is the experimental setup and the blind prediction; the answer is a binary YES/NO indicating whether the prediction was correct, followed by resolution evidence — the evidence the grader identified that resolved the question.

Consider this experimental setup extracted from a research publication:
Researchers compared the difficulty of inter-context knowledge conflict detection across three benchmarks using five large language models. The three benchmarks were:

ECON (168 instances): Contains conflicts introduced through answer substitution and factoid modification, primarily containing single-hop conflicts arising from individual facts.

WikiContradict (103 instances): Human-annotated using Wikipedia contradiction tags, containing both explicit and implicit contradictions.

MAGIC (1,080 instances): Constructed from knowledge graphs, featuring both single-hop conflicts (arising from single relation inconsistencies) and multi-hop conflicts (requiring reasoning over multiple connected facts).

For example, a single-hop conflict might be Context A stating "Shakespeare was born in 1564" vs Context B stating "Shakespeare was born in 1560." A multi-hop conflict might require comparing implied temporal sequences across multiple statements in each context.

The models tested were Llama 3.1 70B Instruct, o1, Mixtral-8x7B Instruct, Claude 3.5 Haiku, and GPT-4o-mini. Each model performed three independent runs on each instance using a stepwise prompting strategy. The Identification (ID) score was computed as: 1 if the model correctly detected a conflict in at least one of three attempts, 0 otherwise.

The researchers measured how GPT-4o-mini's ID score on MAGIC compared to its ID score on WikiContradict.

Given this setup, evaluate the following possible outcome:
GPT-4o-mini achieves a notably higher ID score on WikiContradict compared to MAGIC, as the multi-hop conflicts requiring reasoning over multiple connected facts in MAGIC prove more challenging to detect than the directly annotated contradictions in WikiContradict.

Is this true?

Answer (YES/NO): NO